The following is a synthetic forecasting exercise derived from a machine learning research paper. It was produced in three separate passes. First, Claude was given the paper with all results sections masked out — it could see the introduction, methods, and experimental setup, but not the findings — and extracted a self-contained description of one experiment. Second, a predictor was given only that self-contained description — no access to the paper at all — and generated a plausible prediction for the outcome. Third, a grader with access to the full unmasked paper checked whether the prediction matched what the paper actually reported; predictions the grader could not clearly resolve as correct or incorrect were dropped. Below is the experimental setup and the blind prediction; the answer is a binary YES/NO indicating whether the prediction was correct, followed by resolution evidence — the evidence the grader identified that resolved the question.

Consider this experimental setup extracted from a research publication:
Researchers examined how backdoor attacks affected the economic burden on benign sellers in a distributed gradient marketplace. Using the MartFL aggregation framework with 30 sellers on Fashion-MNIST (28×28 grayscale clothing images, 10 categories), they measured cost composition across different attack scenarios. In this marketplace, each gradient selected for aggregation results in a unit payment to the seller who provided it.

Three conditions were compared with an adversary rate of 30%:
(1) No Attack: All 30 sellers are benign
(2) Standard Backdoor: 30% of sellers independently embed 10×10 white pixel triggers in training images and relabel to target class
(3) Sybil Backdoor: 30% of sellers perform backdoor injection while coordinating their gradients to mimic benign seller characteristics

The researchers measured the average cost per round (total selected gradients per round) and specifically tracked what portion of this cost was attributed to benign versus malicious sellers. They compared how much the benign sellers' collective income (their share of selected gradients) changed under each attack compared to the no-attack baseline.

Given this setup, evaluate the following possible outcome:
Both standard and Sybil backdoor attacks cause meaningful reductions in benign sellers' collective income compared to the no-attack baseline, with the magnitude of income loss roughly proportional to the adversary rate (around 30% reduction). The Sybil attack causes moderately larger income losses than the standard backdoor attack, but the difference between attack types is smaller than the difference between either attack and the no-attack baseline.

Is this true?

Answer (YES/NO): NO